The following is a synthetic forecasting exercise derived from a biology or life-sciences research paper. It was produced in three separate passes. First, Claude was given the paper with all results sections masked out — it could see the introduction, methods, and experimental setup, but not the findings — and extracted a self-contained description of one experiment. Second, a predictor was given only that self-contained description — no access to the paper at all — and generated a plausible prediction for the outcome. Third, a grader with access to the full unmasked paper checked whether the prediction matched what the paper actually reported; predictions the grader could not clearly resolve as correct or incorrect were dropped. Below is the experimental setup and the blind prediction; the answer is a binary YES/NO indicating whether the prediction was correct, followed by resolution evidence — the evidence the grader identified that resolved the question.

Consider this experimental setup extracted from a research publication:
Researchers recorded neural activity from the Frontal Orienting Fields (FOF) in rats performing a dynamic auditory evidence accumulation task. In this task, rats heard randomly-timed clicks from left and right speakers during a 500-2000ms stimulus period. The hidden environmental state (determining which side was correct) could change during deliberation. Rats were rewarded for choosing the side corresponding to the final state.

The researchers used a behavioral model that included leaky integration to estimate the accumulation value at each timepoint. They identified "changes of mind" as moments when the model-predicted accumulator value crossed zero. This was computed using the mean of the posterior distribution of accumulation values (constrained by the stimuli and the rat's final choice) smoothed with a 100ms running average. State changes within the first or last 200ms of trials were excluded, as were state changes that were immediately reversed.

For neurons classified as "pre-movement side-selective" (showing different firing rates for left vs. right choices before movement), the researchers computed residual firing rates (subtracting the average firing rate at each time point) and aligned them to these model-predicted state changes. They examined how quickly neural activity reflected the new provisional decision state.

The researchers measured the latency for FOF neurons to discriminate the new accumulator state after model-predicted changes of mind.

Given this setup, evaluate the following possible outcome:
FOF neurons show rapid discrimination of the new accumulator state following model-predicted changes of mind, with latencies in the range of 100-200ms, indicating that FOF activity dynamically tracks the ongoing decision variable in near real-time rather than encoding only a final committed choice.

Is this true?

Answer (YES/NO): YES